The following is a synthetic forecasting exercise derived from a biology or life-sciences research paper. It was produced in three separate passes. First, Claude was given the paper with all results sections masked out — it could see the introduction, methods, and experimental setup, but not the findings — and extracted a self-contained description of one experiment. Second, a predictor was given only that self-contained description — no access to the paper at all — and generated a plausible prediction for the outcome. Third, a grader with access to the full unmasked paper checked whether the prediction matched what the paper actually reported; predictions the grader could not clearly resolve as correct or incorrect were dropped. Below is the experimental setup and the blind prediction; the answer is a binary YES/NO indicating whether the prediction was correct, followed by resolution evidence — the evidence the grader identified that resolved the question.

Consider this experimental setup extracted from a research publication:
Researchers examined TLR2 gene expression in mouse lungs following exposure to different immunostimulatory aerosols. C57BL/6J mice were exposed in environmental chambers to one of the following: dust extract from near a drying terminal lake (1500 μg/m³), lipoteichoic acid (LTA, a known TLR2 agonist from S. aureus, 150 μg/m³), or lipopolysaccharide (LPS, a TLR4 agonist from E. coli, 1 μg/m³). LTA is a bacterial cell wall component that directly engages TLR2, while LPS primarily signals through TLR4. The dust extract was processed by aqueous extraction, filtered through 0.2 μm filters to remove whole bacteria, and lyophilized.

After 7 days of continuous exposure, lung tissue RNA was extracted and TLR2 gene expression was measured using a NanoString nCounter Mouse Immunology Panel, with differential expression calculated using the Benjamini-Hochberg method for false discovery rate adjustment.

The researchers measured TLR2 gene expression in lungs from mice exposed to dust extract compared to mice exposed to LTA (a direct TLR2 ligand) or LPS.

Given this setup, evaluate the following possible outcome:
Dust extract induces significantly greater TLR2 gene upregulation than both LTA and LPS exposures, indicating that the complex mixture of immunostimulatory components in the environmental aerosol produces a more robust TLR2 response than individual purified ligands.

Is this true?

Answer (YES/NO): YES